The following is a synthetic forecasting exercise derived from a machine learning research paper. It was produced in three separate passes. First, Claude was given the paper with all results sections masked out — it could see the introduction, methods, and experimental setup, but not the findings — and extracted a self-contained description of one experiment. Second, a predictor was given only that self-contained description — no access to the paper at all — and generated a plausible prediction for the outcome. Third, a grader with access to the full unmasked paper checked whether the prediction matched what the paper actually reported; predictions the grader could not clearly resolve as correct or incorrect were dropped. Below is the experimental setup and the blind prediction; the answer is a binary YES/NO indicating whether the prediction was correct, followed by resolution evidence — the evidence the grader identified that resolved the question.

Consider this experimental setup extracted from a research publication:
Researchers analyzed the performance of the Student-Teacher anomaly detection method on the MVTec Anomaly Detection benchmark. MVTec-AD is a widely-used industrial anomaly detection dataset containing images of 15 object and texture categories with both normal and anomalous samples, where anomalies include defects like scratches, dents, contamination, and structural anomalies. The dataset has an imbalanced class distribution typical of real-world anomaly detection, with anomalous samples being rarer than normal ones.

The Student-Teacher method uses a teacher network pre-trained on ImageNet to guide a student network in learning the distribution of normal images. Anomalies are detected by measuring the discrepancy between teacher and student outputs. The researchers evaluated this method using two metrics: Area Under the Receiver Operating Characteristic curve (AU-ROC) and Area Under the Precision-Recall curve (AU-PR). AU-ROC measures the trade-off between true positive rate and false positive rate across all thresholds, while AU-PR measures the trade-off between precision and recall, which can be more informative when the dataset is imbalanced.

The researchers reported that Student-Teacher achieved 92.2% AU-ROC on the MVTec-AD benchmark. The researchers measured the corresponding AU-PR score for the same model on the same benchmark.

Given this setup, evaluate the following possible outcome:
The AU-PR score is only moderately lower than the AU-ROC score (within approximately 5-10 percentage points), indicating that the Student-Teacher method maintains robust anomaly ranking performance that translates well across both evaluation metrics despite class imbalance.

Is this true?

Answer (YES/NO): NO